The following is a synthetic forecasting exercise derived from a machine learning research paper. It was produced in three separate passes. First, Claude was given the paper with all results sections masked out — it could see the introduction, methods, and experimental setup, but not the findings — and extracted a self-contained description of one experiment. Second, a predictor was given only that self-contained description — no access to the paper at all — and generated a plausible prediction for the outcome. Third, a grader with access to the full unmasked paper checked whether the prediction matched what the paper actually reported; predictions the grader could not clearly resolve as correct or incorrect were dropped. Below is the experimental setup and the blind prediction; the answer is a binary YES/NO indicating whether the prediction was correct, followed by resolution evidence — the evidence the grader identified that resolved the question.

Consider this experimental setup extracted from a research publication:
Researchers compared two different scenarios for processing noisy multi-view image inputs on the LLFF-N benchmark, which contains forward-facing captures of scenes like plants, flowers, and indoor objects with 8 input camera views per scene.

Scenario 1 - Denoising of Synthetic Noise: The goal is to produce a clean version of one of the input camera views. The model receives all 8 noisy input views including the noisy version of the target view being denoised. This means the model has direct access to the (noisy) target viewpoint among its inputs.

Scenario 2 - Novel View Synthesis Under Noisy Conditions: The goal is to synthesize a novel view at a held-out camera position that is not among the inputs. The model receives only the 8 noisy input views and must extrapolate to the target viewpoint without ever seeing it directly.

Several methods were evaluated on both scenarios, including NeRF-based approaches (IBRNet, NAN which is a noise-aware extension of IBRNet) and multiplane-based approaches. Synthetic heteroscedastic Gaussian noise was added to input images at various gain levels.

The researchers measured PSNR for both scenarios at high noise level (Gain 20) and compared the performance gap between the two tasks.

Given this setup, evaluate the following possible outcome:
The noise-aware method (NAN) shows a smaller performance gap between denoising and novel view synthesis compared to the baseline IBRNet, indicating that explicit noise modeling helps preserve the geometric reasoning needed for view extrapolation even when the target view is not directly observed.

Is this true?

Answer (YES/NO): NO